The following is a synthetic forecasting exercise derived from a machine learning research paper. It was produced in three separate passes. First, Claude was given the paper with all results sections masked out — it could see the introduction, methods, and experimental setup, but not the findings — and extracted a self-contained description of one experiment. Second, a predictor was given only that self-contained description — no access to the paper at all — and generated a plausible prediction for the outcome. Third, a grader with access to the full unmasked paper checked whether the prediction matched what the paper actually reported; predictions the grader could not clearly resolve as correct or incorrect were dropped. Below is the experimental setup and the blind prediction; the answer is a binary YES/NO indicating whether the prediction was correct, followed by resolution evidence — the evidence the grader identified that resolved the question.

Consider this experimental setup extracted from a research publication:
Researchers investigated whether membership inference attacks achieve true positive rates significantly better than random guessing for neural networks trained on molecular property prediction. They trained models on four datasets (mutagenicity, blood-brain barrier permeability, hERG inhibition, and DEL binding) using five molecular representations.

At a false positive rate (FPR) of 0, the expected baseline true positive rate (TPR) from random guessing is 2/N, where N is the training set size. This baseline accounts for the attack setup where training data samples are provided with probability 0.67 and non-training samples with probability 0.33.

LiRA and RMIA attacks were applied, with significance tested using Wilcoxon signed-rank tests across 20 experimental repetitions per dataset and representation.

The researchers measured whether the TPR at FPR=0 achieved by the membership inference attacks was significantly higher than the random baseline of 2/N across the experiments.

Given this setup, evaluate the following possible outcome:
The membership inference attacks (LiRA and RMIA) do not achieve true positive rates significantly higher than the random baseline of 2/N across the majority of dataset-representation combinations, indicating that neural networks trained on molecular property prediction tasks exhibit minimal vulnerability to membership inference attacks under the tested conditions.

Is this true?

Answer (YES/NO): NO